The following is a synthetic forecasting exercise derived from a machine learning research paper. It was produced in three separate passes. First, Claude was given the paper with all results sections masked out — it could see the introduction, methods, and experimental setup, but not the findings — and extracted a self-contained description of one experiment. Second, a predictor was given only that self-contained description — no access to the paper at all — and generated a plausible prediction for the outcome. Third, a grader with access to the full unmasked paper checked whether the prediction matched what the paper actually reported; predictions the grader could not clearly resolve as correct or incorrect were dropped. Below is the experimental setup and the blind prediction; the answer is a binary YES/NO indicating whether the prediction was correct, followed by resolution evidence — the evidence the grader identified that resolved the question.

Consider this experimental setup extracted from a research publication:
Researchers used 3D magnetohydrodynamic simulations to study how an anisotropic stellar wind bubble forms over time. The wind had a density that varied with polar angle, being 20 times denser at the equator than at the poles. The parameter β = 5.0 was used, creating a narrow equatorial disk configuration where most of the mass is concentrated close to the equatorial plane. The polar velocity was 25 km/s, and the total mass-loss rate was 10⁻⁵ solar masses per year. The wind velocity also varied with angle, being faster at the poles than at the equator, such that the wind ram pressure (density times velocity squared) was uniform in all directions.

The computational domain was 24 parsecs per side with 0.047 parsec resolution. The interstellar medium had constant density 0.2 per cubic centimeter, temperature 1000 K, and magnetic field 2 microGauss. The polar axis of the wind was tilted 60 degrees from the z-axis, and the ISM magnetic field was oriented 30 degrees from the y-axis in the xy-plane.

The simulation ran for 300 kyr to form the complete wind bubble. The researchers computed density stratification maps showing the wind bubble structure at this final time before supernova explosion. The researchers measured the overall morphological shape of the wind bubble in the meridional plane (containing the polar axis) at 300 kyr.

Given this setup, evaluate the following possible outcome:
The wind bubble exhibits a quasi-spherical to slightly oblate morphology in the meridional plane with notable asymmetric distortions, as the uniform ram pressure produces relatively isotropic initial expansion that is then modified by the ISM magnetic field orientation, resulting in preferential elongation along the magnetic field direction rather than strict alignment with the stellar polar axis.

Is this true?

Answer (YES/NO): NO